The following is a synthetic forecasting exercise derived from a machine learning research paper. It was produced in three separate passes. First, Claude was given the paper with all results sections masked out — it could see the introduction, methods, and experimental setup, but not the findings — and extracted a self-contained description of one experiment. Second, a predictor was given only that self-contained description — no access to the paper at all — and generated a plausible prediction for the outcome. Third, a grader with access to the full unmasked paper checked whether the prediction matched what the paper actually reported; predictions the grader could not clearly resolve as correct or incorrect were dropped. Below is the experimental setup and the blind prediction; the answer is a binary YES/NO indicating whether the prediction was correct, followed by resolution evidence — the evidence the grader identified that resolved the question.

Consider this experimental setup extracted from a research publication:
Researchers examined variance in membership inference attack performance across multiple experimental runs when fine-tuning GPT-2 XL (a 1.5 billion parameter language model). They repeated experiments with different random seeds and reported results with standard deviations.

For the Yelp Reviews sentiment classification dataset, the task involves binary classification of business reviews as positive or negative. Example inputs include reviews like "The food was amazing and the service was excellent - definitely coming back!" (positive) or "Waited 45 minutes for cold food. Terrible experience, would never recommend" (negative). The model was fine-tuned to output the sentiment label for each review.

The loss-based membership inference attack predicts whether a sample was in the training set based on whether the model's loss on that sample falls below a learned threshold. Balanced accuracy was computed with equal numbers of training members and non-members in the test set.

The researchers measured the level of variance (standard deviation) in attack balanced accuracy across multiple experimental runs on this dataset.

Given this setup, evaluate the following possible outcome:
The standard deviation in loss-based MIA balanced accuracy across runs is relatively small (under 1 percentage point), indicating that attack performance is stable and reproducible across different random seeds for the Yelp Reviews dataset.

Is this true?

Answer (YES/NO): YES